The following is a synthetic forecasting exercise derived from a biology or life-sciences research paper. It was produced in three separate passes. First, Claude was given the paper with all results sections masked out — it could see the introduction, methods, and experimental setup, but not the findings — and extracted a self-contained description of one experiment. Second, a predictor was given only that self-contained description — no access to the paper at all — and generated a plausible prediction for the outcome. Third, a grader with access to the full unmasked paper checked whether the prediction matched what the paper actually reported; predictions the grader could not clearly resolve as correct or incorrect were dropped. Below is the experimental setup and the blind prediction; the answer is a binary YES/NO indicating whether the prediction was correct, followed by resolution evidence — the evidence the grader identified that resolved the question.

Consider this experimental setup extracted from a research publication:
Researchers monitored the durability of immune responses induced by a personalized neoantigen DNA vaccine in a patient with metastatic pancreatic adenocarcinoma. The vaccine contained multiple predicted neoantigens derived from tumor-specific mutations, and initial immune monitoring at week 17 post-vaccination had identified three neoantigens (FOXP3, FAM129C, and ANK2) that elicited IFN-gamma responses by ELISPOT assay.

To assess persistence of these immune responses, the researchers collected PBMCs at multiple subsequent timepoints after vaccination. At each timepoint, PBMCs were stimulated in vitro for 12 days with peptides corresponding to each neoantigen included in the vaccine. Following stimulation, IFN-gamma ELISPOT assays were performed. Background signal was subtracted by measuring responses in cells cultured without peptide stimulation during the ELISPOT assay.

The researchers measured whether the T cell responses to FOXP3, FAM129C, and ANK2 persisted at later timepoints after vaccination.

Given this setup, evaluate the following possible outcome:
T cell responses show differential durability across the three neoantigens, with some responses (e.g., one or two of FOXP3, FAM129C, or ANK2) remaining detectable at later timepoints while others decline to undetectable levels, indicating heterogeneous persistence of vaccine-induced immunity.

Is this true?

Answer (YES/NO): NO